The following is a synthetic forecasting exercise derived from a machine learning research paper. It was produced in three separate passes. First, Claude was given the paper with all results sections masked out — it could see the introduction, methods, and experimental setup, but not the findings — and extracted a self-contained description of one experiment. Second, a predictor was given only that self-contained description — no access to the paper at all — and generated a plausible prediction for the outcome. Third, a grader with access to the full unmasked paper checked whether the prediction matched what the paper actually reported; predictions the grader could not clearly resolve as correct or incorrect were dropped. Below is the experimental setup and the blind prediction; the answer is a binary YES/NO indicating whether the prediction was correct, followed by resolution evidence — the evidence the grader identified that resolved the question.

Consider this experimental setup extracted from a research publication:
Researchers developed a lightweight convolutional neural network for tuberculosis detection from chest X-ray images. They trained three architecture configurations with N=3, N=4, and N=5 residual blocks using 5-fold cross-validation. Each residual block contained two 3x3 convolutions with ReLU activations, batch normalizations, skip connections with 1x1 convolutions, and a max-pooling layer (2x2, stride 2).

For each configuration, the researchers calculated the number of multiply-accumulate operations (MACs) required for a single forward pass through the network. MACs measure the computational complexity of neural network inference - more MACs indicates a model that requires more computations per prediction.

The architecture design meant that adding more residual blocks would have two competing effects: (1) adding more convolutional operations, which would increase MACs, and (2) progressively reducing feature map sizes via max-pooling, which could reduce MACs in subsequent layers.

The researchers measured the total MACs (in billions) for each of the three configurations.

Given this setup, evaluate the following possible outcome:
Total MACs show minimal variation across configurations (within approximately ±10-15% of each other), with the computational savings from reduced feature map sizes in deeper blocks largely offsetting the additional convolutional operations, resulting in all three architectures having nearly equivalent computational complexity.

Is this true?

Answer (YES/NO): NO